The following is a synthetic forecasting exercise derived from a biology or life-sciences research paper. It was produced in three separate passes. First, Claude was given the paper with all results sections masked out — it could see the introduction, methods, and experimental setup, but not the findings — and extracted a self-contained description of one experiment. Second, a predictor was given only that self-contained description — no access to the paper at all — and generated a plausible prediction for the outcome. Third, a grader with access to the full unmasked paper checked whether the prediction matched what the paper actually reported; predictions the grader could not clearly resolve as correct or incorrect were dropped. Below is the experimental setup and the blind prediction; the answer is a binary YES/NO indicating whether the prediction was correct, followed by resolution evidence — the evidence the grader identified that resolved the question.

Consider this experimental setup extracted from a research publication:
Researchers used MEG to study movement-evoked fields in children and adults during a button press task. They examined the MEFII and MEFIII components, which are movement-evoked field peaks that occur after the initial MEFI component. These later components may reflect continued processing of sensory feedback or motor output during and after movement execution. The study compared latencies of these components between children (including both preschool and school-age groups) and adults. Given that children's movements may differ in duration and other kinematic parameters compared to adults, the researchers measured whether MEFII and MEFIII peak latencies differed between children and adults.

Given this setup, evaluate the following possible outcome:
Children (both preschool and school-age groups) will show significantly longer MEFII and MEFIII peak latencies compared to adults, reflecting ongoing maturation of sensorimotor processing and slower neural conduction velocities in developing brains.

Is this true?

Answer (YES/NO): YES